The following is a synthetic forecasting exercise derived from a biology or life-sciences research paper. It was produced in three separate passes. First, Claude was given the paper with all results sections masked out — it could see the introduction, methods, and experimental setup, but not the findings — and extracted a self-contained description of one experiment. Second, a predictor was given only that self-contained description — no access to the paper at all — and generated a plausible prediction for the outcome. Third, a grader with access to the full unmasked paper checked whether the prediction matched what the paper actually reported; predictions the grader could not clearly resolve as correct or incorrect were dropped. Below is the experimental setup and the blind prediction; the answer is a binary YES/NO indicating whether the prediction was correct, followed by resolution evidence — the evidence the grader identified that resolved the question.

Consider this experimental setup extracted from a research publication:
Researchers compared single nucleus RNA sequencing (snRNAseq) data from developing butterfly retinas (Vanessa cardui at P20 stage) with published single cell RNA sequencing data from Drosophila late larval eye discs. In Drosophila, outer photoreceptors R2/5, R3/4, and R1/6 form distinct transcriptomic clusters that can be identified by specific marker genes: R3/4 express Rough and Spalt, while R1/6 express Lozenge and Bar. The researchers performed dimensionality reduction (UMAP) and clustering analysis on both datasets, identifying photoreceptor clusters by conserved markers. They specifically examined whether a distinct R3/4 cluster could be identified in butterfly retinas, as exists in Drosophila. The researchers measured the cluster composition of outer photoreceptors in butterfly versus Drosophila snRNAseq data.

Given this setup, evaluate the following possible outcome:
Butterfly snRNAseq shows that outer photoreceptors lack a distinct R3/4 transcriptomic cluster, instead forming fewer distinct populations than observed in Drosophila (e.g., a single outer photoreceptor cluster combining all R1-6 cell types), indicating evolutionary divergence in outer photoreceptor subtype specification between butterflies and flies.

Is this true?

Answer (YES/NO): YES